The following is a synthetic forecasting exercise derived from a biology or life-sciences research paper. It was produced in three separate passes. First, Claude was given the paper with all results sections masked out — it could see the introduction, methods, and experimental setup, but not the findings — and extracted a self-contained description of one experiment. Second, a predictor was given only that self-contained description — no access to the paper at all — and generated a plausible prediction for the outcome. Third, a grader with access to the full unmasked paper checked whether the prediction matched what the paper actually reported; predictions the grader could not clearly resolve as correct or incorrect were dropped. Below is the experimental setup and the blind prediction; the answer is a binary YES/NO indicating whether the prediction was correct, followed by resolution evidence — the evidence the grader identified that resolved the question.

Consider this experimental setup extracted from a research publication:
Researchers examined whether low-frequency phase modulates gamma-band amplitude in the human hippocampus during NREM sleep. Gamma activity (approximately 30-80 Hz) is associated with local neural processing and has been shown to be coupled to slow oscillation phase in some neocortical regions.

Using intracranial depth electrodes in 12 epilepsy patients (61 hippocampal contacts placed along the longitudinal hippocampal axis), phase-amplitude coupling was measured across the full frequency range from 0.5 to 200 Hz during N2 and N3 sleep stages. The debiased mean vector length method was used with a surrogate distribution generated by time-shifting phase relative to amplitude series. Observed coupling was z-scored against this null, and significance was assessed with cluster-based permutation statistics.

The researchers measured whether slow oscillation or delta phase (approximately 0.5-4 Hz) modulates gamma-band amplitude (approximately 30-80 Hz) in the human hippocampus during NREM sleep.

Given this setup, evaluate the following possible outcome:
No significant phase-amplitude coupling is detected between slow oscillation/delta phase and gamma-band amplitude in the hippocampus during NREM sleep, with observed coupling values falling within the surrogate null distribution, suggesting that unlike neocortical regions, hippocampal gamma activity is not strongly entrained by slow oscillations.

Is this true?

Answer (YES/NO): NO